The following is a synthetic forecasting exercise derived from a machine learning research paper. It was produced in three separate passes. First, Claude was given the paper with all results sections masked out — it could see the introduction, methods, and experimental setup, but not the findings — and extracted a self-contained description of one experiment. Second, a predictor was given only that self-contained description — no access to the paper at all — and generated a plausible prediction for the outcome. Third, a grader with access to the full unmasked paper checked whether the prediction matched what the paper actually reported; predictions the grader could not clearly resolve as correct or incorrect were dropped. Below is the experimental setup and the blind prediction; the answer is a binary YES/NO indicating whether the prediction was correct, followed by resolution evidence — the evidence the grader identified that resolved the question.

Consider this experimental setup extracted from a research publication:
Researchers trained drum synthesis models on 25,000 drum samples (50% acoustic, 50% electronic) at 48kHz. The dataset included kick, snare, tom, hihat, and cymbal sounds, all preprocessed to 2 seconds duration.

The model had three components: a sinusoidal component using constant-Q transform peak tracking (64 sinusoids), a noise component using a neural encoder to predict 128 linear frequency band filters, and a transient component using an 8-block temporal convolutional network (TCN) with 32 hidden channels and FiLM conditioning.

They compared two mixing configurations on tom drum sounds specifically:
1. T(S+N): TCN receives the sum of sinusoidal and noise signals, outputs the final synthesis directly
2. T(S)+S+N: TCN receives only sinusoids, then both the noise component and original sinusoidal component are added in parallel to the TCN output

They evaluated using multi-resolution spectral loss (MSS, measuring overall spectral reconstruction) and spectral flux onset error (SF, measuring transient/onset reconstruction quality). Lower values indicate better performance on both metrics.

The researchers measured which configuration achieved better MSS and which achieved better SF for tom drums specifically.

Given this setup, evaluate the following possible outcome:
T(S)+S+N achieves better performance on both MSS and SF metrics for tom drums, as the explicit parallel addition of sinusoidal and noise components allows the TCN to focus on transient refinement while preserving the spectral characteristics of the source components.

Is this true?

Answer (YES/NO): YES